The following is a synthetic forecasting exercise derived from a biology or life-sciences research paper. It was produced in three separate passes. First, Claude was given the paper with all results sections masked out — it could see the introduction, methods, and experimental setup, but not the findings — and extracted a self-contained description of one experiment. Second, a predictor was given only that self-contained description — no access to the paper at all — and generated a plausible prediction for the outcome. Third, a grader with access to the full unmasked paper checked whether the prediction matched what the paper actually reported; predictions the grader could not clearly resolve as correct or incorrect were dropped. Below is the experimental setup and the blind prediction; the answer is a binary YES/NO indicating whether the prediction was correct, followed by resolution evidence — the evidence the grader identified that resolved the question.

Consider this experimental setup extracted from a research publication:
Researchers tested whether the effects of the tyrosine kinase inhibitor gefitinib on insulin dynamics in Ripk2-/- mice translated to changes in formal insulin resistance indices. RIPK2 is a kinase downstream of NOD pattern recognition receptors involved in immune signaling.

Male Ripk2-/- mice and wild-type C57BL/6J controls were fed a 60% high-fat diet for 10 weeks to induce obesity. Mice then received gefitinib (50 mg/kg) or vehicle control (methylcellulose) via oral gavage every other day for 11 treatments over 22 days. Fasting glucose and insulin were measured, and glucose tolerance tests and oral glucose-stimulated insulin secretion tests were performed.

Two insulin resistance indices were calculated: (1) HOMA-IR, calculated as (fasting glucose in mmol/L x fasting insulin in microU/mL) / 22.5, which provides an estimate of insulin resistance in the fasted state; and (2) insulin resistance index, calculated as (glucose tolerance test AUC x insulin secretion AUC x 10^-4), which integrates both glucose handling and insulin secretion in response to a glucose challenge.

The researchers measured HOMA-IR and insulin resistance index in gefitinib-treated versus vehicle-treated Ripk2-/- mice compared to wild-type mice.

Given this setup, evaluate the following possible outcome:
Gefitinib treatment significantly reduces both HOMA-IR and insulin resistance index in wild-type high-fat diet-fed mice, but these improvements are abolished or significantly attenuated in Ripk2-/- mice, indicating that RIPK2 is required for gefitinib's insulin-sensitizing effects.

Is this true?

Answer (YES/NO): NO